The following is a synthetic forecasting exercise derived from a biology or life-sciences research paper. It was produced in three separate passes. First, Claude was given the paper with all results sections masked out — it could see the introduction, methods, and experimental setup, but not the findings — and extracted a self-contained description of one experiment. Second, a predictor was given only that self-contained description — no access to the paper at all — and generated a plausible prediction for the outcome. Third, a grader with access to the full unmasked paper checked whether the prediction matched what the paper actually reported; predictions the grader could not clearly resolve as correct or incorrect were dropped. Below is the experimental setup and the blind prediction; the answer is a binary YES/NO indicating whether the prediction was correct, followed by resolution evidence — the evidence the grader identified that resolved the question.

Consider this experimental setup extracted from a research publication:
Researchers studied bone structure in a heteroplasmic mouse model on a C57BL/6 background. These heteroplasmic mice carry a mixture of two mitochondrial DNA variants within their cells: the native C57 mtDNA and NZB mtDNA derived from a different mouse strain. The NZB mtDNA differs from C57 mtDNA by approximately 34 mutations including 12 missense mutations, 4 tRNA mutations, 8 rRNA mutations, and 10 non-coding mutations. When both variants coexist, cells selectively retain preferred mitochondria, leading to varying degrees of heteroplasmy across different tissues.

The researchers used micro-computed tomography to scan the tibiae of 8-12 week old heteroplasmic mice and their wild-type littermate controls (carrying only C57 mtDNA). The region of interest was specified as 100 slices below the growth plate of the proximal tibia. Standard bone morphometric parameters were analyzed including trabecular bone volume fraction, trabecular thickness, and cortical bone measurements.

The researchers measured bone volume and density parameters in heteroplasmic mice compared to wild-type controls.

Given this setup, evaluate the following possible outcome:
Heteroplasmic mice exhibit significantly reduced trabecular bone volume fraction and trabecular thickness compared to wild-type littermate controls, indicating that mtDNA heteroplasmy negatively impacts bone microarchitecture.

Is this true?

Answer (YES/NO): NO